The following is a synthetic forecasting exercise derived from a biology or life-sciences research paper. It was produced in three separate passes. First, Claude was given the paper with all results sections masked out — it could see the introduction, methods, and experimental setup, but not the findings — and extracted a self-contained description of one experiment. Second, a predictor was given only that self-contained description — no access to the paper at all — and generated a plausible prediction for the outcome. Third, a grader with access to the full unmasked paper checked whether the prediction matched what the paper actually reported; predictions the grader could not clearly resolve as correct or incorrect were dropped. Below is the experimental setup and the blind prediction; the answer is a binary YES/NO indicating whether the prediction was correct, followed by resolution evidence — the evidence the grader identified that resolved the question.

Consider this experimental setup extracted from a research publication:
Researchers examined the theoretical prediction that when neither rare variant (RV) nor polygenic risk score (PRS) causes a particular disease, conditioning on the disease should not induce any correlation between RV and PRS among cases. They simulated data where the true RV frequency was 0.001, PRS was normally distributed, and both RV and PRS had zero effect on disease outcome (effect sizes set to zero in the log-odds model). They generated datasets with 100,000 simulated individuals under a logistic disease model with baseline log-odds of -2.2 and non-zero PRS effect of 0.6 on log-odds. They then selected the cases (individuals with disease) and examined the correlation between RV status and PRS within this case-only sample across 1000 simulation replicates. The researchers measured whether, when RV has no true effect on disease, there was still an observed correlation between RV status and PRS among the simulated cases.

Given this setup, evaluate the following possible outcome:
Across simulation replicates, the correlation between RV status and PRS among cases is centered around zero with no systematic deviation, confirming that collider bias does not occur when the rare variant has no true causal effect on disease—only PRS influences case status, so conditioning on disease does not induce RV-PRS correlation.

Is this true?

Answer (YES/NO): YES